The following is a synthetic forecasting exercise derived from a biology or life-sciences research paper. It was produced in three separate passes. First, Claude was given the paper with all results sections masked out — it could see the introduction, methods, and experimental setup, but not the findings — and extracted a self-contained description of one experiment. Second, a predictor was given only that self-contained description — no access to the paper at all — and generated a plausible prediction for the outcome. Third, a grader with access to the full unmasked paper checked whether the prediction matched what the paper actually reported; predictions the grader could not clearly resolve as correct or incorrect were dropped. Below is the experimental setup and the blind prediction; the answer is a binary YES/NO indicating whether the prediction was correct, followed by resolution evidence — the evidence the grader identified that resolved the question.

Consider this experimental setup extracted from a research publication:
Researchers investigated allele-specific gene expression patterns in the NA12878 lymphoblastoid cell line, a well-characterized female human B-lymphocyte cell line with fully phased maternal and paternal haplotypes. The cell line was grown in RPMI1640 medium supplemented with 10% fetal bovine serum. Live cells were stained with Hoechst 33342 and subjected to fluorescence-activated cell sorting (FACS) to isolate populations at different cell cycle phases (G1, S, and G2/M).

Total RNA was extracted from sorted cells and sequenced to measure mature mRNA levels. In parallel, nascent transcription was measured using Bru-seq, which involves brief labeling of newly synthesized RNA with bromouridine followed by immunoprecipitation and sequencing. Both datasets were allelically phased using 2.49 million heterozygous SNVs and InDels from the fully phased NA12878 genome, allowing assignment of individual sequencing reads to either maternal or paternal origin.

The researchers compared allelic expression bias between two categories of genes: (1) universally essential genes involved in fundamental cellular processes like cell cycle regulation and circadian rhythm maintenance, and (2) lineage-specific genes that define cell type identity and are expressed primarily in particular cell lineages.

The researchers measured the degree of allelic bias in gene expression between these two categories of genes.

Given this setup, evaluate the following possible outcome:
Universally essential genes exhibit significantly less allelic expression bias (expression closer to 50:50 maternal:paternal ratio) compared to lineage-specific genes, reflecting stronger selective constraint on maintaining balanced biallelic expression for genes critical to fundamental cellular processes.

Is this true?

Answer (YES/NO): YES